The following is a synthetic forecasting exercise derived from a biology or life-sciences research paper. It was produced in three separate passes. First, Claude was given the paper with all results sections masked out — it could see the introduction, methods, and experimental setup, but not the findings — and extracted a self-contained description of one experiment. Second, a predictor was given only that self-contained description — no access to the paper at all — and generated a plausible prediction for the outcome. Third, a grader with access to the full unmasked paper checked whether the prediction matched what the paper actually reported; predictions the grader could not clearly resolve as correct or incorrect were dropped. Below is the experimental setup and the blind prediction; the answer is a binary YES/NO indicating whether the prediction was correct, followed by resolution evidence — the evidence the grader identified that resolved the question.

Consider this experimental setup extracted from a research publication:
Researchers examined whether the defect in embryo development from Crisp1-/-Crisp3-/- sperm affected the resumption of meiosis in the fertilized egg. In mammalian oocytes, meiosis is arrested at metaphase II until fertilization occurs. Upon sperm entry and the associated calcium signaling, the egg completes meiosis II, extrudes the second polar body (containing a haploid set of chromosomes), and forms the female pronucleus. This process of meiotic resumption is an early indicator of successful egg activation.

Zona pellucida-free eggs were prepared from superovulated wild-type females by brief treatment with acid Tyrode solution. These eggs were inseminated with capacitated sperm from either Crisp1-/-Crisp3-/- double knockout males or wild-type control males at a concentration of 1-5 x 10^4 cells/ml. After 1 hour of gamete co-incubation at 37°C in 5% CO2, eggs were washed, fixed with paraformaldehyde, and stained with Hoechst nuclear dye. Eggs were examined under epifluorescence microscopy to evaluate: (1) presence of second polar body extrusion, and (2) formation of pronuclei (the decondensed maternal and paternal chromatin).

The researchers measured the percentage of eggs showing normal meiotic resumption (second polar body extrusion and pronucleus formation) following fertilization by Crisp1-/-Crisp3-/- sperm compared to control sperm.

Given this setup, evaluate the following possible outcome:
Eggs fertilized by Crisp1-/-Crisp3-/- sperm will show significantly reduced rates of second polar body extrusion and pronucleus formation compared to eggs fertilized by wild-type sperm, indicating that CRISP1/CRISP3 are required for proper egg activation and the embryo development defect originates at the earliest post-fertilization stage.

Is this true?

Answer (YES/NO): YES